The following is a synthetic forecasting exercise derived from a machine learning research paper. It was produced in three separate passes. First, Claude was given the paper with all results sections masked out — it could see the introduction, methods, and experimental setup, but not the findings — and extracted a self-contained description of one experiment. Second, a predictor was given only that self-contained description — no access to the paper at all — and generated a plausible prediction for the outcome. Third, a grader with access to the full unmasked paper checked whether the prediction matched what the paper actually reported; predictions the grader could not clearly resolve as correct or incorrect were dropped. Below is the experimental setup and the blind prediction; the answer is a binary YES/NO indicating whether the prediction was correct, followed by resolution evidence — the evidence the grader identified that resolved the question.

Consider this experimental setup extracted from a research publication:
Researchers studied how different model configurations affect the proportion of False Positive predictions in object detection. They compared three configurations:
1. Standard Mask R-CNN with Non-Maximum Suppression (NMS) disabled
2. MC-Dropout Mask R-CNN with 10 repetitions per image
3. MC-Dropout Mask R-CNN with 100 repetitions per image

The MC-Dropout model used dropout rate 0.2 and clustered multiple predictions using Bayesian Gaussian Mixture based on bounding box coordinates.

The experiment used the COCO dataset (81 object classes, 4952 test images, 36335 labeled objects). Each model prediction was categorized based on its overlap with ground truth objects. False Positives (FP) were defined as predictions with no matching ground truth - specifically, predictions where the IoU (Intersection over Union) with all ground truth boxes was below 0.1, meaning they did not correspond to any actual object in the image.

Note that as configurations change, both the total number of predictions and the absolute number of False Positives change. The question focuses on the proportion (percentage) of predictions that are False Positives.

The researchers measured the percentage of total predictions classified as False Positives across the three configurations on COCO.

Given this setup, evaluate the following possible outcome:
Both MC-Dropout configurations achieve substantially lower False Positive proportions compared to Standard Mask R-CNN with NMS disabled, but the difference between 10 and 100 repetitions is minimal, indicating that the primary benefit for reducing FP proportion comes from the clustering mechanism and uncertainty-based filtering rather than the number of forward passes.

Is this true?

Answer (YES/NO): NO